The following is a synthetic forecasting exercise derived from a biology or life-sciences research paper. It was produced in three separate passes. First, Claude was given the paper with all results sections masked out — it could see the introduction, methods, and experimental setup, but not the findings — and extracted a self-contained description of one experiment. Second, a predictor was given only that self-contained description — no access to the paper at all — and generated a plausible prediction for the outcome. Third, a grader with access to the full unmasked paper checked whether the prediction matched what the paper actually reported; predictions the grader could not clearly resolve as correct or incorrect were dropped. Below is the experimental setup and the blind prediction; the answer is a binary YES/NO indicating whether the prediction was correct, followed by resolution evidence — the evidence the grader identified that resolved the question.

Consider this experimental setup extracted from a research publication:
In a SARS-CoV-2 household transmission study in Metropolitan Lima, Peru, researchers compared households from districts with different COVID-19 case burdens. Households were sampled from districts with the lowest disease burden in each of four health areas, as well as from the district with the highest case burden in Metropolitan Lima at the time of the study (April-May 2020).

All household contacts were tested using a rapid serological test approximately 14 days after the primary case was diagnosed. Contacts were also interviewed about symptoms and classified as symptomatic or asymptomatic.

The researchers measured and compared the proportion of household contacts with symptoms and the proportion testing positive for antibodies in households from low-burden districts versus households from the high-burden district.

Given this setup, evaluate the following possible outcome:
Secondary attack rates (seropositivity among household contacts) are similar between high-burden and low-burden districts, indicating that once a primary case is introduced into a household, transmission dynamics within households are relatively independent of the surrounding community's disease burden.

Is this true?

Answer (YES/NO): NO